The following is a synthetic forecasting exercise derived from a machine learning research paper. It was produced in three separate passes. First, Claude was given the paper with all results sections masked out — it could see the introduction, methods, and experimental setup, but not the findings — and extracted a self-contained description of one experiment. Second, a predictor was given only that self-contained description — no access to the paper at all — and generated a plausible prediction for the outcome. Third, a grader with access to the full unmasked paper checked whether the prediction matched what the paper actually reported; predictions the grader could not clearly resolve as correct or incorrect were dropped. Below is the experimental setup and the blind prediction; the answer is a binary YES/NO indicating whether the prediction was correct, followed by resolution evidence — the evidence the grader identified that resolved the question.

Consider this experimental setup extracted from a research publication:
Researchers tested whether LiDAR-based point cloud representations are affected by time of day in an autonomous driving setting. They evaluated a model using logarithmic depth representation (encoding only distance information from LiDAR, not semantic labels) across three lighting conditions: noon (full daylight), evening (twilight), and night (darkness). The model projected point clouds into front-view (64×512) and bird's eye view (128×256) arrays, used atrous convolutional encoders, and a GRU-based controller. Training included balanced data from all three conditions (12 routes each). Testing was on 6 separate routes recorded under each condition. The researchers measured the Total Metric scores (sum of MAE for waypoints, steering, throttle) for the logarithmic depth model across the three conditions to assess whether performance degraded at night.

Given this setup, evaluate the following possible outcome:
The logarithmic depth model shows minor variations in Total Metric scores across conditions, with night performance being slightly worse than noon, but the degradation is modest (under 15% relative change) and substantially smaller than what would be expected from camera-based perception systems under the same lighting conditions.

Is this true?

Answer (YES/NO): YES